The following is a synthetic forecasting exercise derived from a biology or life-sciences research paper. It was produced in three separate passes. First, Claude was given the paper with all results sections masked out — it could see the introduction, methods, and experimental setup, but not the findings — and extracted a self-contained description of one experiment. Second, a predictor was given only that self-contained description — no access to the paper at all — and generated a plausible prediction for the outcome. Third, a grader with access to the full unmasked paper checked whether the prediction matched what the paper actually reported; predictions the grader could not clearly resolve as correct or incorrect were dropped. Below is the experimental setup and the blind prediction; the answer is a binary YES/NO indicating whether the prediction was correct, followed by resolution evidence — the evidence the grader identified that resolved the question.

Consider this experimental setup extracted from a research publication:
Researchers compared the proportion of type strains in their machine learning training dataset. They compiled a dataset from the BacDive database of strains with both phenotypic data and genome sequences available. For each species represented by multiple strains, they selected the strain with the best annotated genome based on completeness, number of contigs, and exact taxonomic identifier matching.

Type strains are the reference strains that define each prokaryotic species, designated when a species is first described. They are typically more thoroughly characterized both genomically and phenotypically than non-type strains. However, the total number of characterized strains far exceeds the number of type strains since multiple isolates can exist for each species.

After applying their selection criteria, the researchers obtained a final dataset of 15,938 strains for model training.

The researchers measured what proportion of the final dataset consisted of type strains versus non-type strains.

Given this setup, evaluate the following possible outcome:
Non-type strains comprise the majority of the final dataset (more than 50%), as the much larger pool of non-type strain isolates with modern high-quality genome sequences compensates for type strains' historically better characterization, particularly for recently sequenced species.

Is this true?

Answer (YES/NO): NO